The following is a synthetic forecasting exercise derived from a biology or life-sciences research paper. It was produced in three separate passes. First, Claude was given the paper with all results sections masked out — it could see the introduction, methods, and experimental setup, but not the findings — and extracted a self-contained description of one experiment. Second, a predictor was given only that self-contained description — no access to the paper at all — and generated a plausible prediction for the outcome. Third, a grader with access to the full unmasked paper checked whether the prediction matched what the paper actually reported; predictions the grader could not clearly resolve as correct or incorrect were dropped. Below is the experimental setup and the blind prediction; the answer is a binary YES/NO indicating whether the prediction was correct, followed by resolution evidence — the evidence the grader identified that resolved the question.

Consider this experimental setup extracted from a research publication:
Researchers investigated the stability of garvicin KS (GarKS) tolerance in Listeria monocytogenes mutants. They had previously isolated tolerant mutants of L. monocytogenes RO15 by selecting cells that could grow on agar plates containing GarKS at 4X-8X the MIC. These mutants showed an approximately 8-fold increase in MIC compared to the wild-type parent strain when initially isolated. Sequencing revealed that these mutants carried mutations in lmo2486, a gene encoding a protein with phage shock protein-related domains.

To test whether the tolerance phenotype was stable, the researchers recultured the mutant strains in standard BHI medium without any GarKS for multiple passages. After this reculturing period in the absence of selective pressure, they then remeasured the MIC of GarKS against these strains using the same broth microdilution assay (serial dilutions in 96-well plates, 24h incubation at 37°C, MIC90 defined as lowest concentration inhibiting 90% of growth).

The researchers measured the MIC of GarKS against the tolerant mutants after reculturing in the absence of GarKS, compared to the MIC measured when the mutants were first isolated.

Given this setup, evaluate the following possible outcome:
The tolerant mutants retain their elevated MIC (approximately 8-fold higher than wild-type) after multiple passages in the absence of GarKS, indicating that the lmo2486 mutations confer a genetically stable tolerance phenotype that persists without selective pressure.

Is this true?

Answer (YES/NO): NO